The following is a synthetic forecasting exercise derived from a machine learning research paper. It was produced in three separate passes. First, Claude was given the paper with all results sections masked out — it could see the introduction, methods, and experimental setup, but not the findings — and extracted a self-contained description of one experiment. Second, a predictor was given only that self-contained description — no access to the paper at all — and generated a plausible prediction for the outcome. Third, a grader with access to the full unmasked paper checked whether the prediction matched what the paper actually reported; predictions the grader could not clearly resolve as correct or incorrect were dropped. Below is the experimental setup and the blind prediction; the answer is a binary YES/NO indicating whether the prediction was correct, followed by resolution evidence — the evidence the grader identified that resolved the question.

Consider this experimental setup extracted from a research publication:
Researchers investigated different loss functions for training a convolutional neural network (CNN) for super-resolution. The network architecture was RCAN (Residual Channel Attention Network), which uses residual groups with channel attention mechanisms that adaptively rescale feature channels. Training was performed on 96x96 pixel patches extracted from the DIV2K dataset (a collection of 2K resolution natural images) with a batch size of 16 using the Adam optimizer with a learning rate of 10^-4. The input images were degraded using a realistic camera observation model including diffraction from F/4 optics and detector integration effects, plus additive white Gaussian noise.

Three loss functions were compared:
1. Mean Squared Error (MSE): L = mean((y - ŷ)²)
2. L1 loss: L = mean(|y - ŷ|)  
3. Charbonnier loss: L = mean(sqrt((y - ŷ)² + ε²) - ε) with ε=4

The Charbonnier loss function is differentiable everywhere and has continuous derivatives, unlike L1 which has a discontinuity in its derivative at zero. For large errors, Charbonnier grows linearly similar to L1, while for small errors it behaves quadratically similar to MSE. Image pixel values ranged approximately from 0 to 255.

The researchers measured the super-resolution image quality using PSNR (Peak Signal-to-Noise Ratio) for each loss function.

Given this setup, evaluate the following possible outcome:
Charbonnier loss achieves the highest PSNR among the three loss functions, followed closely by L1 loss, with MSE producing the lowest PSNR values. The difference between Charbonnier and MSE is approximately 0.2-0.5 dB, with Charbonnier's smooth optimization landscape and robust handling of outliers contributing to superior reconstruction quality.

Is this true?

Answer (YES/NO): NO